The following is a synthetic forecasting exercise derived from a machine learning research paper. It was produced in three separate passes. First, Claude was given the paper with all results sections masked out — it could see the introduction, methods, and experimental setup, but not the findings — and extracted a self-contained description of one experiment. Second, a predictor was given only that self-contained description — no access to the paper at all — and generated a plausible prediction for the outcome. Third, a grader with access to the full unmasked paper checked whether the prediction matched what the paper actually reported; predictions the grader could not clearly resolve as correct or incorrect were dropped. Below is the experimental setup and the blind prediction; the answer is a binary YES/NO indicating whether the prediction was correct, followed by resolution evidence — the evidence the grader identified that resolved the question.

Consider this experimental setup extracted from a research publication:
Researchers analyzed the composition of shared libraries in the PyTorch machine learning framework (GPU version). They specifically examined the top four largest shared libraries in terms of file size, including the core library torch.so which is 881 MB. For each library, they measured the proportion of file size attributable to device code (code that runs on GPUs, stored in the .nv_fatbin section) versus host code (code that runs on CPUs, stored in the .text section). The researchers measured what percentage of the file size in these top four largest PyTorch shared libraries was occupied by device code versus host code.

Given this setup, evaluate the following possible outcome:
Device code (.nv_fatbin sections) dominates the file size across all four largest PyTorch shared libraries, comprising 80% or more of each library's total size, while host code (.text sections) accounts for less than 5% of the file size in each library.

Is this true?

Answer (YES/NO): NO